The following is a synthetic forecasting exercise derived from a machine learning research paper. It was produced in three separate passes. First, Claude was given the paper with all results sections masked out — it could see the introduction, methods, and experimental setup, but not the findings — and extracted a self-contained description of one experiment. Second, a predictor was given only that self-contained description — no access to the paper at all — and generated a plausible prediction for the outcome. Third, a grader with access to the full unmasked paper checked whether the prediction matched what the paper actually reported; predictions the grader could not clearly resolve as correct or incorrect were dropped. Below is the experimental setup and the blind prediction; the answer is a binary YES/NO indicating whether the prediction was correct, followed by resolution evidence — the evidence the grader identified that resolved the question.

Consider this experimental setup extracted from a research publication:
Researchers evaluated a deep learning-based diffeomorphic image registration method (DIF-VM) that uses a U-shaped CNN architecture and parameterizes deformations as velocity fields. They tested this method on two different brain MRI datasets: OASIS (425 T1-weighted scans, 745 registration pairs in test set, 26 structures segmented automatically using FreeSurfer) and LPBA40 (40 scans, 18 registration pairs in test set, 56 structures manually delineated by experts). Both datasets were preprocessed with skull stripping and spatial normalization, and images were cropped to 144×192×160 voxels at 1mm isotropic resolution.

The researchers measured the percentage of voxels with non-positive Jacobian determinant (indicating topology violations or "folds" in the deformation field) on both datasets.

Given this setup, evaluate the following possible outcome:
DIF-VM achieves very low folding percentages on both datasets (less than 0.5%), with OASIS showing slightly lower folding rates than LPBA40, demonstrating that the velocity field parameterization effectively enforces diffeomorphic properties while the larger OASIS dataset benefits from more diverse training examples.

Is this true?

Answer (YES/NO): NO